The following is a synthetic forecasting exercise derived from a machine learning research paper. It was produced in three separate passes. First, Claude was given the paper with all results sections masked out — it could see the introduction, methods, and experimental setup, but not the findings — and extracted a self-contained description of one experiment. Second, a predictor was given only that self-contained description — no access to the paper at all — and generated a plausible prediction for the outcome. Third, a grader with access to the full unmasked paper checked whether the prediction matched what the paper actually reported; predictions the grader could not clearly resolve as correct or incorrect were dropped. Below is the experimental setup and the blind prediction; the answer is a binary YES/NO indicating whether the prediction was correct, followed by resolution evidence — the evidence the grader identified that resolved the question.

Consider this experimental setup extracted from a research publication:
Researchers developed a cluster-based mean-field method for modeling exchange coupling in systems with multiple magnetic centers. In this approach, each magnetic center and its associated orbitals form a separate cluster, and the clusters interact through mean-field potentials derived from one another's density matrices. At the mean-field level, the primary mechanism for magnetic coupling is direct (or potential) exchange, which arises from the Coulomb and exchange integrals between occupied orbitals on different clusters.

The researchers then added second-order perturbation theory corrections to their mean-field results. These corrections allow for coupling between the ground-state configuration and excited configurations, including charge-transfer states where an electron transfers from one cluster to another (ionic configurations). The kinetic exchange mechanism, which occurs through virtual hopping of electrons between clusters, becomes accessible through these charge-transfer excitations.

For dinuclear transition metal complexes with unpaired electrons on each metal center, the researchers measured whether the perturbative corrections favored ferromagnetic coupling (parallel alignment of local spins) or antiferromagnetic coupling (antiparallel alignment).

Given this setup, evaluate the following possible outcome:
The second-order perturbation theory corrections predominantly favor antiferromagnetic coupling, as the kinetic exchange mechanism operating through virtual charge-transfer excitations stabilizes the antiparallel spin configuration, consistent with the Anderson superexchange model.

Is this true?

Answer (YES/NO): YES